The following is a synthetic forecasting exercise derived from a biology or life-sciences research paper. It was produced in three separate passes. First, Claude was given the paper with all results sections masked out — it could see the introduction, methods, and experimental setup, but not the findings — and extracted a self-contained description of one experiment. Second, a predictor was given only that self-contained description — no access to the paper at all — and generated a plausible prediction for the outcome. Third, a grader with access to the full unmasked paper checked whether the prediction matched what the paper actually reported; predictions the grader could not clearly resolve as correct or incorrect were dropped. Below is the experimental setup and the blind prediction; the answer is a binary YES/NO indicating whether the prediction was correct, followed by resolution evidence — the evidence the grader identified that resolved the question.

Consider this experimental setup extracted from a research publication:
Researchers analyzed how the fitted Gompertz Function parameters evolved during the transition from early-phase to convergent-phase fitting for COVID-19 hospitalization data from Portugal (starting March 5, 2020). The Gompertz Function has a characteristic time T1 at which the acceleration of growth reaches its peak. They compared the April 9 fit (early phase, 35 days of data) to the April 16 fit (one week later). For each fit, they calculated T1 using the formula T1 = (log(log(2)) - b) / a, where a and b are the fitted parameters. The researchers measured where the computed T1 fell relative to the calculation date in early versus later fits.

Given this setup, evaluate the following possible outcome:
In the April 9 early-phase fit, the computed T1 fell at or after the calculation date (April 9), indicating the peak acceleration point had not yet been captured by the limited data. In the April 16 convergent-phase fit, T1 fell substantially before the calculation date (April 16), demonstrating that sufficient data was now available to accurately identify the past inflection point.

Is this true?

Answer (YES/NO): YES